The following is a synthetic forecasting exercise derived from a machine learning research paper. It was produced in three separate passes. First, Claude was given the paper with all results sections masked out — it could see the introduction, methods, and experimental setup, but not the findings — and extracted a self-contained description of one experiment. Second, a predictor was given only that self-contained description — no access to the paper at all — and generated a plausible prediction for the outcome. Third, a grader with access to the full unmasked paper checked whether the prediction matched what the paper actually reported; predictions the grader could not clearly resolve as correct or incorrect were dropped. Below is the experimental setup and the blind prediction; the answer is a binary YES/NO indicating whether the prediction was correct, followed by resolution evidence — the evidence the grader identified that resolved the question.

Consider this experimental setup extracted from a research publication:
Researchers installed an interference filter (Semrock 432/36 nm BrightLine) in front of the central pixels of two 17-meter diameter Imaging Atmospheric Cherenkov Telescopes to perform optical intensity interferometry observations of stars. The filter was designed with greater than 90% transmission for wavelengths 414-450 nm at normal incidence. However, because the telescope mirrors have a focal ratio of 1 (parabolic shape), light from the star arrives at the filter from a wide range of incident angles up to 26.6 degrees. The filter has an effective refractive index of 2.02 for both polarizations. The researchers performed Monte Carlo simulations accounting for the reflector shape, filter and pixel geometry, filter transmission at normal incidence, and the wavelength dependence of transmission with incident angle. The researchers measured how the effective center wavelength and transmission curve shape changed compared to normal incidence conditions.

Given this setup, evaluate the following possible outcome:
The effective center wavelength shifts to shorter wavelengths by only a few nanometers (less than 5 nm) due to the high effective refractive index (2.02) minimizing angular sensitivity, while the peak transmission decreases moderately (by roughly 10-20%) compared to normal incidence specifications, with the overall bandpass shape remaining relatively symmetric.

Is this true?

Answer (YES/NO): NO